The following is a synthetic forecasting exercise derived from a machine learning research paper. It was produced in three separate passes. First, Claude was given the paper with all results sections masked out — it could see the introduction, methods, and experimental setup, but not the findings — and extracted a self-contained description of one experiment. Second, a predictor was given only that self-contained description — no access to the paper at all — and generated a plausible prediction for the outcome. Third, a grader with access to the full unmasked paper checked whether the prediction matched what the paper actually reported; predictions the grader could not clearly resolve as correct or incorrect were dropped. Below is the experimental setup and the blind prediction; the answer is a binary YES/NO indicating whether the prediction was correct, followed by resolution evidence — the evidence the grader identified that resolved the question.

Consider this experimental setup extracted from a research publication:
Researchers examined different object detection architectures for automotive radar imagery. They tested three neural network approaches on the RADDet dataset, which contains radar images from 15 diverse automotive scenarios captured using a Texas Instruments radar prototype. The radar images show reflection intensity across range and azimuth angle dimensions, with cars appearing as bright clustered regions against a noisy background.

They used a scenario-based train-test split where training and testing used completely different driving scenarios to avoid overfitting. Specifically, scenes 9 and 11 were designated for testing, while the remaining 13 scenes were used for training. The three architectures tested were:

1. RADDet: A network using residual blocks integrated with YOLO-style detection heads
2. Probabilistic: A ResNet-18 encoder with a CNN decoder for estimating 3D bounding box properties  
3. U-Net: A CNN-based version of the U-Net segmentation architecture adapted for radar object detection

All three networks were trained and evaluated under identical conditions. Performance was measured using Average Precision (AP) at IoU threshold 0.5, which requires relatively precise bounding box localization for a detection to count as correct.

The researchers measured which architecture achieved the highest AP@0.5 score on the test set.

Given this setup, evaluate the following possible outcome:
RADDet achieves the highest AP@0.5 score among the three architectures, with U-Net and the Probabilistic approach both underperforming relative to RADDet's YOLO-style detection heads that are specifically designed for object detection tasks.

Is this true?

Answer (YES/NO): NO